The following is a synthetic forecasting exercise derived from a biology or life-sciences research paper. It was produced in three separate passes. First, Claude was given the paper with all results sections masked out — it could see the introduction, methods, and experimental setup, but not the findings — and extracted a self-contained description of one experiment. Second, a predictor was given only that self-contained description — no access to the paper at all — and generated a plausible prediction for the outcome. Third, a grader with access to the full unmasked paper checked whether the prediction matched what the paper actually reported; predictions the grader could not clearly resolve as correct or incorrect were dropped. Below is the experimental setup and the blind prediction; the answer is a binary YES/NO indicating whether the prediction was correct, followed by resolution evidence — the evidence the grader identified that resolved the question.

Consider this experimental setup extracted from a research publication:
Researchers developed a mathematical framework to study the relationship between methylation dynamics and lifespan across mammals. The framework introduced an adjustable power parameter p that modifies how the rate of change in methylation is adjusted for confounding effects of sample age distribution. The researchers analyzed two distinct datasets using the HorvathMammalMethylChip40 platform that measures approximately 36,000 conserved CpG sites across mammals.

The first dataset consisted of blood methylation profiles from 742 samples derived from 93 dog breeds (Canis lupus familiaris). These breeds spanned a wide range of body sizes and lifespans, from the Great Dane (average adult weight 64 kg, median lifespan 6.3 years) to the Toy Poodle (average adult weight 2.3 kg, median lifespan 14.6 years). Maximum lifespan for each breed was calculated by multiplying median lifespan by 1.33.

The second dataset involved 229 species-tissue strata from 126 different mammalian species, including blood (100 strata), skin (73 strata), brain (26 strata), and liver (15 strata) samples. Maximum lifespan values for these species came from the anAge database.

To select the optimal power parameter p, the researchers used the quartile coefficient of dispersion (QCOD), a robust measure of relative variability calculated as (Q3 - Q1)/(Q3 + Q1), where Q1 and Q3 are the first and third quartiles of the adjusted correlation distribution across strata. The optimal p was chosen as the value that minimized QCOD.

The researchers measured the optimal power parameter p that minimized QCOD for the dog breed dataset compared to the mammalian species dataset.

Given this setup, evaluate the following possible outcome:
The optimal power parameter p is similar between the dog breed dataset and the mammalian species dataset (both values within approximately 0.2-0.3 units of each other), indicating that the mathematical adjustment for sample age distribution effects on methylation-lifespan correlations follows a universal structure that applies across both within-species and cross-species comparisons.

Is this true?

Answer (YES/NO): NO